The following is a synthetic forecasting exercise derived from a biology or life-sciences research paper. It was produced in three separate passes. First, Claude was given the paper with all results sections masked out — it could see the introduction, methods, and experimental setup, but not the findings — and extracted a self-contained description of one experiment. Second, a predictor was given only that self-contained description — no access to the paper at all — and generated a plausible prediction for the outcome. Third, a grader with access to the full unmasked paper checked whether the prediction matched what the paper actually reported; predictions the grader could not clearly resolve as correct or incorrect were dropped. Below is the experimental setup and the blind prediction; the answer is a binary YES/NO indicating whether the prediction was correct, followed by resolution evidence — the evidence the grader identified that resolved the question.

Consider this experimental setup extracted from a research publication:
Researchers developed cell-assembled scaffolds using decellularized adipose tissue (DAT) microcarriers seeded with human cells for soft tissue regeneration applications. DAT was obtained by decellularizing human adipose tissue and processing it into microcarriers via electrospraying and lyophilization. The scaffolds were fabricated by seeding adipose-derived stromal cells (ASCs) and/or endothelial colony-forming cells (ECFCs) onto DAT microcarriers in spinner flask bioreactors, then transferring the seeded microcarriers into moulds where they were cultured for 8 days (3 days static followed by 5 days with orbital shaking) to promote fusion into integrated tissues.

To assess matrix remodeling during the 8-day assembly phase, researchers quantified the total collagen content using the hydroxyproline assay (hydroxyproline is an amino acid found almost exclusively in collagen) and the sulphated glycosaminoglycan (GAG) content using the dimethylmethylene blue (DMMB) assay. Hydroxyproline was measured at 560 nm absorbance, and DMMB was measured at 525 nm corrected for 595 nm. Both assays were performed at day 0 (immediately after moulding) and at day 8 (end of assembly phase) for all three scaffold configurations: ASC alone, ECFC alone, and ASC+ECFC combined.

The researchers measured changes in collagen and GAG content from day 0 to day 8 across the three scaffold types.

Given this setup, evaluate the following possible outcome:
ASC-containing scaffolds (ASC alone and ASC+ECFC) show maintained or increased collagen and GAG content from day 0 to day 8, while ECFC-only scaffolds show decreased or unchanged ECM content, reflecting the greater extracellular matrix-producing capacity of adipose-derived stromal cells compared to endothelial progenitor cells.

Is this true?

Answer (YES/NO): YES